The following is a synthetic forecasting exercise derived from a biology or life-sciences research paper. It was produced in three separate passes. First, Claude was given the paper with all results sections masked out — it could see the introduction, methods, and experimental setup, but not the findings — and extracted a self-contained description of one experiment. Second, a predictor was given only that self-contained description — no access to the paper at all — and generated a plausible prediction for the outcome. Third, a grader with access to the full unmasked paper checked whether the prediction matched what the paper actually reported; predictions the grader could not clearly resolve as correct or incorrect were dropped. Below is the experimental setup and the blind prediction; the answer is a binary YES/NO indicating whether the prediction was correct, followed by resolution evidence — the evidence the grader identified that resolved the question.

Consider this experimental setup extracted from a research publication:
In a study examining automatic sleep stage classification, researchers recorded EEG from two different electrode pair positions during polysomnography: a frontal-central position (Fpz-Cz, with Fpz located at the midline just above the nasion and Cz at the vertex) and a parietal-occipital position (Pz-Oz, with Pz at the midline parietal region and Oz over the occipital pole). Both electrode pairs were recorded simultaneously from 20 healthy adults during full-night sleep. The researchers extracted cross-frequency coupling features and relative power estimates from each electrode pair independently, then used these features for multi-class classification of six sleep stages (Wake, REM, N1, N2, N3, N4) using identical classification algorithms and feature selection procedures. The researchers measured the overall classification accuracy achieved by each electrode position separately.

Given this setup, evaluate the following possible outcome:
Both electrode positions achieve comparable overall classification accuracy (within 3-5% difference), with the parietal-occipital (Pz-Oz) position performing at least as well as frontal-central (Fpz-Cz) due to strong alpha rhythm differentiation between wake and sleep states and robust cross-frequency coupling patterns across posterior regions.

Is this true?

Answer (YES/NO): NO